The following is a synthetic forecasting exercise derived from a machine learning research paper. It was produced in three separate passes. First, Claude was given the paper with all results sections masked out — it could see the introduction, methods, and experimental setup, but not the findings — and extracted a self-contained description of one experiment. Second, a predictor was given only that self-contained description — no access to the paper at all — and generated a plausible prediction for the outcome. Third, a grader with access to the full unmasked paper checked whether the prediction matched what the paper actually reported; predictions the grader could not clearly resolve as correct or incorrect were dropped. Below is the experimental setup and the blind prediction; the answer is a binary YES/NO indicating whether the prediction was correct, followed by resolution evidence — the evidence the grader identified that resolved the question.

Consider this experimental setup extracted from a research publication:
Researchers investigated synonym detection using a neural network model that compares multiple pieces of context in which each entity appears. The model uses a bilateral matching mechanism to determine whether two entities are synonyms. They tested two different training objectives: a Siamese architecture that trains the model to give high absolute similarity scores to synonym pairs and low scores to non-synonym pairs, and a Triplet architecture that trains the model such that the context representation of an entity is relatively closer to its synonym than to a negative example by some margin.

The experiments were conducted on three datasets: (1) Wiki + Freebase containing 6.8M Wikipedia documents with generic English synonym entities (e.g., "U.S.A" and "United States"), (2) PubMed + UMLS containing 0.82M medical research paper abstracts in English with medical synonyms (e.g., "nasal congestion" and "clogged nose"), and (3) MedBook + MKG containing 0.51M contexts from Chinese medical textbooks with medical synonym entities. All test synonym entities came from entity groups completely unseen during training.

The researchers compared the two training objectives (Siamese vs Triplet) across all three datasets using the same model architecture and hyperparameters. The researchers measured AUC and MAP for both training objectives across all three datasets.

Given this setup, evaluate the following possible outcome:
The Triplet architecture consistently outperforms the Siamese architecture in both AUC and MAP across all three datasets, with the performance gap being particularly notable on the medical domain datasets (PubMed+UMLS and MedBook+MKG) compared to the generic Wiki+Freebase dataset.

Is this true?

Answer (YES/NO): NO